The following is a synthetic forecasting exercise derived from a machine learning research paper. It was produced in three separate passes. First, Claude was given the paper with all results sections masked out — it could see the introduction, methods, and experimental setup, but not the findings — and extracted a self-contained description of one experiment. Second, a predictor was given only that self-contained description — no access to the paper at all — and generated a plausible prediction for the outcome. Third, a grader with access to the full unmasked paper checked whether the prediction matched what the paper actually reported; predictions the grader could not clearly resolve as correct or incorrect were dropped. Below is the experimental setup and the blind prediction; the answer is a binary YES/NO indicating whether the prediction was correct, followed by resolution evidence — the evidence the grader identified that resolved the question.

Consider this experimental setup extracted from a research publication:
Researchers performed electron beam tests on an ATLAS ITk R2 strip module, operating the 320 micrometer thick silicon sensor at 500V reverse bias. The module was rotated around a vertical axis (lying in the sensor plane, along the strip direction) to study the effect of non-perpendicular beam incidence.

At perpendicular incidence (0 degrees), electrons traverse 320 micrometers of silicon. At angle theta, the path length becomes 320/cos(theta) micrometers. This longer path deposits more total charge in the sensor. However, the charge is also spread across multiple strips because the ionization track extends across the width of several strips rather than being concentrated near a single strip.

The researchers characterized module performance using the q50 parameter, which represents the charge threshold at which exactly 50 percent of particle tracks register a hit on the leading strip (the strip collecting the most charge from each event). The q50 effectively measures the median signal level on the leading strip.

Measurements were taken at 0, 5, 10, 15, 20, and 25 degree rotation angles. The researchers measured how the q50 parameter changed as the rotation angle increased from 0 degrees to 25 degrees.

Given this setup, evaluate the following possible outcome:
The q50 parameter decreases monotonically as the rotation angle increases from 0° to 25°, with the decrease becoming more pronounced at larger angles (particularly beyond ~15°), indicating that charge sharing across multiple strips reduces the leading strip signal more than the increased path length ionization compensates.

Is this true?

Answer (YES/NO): NO